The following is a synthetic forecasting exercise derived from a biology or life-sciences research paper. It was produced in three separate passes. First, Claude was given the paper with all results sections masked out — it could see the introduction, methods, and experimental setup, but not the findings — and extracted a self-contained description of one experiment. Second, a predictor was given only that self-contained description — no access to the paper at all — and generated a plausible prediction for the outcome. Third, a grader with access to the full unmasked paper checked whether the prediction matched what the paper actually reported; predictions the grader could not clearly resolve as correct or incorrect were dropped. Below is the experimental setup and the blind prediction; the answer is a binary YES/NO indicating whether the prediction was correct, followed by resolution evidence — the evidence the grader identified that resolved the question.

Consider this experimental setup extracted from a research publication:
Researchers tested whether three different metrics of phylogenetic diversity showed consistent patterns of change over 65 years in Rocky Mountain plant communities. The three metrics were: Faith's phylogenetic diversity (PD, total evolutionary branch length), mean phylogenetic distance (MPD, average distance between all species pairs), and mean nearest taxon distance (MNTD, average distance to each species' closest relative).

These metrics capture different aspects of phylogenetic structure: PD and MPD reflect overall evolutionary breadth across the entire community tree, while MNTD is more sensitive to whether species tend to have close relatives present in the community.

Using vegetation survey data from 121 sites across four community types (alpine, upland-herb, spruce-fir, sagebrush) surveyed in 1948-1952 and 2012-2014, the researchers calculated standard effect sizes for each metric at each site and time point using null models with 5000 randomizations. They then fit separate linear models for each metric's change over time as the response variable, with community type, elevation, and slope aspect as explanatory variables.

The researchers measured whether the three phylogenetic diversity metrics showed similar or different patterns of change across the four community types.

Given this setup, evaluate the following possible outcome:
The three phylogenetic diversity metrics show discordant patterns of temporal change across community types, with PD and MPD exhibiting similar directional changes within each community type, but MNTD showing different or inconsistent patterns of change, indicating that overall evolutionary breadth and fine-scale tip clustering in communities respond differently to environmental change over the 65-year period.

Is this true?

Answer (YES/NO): NO